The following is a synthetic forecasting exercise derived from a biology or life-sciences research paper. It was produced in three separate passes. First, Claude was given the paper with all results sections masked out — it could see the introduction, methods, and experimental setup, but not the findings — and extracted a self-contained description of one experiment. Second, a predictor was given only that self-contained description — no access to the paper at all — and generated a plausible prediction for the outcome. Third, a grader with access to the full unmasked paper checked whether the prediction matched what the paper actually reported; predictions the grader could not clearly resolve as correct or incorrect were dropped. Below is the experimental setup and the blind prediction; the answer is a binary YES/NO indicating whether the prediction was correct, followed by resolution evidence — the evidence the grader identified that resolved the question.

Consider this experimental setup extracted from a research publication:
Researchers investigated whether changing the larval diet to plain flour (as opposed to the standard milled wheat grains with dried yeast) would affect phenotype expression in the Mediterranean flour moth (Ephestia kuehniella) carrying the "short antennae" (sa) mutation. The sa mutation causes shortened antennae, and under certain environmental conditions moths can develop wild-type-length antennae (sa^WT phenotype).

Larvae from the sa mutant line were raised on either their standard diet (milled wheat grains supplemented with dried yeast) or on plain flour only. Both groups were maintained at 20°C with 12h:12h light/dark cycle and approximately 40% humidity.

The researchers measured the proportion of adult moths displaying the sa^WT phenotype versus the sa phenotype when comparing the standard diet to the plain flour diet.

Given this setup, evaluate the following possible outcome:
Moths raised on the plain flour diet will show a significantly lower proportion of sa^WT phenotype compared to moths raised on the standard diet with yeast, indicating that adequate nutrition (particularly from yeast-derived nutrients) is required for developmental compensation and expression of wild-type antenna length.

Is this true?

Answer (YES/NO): NO